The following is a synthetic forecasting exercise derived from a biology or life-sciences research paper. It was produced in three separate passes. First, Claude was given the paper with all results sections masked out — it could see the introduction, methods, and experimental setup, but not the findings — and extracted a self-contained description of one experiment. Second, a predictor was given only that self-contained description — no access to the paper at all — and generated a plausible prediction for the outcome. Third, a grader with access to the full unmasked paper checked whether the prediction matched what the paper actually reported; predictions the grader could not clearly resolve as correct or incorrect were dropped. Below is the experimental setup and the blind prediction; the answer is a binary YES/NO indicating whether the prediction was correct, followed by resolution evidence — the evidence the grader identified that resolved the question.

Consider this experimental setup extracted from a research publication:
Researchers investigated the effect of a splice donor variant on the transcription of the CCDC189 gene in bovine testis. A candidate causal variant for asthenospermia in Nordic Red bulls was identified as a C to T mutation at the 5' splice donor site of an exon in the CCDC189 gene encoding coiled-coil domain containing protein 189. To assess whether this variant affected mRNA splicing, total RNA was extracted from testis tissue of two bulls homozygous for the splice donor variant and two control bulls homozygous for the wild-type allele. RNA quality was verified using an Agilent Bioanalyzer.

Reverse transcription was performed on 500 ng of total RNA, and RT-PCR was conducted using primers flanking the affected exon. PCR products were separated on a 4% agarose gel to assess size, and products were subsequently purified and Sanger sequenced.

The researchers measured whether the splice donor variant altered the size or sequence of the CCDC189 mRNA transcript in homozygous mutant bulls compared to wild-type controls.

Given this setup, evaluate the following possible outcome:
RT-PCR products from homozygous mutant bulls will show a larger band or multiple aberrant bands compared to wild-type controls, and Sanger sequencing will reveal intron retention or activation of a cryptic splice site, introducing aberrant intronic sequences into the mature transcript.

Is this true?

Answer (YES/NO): NO